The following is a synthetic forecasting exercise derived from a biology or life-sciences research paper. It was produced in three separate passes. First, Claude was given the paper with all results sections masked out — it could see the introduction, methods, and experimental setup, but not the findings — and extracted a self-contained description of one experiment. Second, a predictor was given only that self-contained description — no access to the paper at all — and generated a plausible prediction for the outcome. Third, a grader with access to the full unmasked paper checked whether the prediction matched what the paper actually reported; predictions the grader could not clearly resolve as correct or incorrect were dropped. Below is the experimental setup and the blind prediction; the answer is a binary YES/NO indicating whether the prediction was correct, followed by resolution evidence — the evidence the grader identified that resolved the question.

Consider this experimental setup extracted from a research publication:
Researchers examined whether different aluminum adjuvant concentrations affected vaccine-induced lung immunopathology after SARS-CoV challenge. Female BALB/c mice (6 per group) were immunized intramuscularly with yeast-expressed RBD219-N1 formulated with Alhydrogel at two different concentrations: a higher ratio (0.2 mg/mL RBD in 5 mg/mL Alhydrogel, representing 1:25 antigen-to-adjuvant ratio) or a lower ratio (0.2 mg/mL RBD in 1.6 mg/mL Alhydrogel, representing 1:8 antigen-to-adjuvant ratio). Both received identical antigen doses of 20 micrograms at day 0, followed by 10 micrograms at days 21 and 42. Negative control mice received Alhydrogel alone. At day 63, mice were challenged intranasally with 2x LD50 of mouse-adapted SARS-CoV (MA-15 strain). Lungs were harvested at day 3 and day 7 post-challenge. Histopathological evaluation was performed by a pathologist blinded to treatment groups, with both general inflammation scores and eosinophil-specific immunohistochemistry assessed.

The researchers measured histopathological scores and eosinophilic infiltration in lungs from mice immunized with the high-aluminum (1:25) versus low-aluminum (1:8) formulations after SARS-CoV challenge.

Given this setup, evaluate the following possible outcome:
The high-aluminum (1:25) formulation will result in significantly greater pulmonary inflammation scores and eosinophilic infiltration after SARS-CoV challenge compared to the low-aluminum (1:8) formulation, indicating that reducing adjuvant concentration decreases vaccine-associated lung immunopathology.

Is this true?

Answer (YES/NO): NO